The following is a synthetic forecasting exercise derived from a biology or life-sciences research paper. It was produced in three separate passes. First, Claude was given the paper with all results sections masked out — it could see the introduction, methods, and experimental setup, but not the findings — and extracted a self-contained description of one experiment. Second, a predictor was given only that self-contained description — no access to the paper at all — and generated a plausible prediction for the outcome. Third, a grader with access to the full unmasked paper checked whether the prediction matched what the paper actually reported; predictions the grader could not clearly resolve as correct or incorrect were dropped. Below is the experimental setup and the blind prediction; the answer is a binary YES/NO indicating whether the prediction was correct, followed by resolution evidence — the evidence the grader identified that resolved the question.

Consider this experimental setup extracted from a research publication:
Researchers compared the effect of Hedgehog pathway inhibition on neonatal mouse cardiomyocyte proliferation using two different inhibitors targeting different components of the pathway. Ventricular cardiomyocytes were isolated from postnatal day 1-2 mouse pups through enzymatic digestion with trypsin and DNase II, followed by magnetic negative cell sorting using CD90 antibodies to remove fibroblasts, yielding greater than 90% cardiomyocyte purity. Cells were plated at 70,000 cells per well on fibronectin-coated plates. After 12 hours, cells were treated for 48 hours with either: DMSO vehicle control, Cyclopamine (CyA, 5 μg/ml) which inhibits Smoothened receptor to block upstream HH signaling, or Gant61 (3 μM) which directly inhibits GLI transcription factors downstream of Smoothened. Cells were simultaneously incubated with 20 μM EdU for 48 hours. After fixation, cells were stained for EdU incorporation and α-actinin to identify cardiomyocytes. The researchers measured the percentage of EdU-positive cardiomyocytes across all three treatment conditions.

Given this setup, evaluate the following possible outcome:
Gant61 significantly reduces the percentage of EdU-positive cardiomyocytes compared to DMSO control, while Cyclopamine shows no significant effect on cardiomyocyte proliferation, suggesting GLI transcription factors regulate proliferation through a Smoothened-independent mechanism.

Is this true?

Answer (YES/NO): NO